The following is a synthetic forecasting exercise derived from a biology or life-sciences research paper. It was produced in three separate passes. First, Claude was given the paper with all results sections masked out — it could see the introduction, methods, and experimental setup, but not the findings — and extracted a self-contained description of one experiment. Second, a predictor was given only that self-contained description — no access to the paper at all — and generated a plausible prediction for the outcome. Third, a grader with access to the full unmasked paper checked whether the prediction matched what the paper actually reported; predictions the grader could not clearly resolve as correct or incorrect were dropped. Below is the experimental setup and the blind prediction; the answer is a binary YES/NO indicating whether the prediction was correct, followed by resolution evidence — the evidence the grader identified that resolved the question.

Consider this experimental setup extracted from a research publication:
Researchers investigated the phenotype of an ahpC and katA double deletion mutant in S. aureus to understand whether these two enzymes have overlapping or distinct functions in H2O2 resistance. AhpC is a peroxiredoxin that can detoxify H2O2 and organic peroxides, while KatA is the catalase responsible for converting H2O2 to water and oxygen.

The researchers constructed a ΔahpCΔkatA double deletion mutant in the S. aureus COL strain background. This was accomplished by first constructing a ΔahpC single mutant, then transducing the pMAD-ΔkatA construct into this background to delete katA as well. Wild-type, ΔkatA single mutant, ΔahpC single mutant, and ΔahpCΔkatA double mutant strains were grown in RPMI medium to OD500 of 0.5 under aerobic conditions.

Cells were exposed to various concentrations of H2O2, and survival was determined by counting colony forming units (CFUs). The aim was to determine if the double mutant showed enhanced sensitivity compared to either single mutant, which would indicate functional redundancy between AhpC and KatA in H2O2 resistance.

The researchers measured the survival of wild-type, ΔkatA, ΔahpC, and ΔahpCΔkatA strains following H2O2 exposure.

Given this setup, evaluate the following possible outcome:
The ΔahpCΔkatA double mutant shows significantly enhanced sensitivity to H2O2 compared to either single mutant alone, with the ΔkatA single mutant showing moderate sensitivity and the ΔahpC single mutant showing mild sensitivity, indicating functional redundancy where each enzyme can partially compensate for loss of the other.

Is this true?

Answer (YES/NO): NO